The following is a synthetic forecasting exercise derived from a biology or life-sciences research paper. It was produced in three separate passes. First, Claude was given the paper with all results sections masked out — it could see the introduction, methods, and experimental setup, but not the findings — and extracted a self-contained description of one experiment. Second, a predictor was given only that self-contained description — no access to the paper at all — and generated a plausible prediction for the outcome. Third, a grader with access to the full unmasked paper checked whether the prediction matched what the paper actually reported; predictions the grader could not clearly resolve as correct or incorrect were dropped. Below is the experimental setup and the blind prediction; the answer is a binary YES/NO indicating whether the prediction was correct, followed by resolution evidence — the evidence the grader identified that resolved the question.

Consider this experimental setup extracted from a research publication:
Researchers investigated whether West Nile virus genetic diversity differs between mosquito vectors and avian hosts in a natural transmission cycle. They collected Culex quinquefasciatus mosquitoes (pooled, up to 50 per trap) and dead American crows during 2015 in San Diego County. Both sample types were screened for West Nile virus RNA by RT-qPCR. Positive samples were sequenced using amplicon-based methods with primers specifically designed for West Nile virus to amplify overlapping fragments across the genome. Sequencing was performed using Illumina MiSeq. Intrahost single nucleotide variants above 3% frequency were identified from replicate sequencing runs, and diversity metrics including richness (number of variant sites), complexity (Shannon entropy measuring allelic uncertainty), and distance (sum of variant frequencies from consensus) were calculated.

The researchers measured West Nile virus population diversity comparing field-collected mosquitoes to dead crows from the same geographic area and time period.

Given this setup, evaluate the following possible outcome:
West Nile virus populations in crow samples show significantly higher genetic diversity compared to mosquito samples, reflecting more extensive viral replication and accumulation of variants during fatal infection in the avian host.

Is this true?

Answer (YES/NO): NO